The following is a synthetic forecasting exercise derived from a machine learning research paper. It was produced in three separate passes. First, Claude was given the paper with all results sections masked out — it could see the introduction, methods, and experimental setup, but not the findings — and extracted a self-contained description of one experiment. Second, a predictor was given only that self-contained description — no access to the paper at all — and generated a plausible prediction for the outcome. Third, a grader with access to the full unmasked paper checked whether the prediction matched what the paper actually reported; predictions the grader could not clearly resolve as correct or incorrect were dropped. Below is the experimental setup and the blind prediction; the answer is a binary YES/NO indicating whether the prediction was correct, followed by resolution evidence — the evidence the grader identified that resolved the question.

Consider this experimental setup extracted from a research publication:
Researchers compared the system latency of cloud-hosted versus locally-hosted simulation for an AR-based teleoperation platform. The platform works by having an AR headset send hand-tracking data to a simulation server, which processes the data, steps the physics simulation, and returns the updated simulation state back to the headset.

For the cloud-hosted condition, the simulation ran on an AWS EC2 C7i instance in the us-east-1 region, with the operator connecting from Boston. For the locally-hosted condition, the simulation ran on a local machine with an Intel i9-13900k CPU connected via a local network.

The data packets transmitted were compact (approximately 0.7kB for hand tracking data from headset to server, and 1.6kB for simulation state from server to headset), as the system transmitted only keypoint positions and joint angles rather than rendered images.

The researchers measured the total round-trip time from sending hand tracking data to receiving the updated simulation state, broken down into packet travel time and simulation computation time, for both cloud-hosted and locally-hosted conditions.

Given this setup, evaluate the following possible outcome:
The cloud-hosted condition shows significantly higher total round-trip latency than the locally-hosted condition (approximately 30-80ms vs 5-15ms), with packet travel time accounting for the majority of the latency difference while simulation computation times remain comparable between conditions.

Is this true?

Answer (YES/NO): NO